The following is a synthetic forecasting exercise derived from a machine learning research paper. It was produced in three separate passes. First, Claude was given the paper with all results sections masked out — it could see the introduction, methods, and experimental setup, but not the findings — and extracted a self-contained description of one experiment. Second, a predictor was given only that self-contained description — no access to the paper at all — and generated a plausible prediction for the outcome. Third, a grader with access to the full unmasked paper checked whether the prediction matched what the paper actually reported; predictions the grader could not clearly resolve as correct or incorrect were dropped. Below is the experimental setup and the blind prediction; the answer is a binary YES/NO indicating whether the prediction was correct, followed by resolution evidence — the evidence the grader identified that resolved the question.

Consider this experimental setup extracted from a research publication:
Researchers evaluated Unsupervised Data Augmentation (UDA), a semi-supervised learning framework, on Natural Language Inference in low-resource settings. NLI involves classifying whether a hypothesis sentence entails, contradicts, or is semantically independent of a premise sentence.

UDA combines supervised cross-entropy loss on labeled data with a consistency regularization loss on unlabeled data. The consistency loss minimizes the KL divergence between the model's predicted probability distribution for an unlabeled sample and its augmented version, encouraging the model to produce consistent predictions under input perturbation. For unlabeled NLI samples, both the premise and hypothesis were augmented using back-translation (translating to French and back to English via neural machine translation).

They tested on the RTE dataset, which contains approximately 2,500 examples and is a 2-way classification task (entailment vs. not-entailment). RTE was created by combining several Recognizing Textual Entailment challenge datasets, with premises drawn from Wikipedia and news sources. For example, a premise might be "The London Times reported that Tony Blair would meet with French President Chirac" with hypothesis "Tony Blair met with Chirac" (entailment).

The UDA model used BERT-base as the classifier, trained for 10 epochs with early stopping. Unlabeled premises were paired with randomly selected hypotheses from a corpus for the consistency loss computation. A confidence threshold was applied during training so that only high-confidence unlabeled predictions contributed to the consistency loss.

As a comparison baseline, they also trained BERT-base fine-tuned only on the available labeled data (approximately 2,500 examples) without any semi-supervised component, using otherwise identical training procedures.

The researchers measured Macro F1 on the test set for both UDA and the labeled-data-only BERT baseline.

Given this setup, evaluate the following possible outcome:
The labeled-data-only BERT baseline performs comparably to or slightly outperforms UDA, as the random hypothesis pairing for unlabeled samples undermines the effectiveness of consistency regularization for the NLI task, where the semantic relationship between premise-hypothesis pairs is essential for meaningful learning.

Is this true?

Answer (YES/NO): YES